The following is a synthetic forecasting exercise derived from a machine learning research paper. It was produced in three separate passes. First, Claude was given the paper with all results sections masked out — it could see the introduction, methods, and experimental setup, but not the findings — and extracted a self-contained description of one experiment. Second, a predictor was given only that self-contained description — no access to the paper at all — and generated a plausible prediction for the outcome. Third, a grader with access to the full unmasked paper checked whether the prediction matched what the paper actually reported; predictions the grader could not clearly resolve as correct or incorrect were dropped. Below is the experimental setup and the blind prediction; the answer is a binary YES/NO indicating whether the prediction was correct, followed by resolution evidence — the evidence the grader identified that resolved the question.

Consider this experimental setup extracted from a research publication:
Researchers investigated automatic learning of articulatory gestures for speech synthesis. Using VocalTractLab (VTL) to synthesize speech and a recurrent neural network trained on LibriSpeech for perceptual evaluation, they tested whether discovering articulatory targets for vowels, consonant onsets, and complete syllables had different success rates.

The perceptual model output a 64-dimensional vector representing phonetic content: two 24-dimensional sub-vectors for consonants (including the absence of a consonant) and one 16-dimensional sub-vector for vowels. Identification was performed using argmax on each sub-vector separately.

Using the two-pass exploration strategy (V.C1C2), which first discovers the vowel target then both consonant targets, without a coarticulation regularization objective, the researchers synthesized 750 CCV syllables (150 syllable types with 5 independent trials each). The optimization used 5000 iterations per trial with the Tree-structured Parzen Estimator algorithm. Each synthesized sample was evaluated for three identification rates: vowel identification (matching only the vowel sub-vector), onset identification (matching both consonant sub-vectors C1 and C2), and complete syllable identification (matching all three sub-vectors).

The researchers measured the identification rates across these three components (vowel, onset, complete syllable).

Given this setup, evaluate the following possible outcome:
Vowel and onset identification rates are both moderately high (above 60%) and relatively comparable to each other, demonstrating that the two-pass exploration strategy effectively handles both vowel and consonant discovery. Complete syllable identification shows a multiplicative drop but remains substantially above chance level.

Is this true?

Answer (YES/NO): YES